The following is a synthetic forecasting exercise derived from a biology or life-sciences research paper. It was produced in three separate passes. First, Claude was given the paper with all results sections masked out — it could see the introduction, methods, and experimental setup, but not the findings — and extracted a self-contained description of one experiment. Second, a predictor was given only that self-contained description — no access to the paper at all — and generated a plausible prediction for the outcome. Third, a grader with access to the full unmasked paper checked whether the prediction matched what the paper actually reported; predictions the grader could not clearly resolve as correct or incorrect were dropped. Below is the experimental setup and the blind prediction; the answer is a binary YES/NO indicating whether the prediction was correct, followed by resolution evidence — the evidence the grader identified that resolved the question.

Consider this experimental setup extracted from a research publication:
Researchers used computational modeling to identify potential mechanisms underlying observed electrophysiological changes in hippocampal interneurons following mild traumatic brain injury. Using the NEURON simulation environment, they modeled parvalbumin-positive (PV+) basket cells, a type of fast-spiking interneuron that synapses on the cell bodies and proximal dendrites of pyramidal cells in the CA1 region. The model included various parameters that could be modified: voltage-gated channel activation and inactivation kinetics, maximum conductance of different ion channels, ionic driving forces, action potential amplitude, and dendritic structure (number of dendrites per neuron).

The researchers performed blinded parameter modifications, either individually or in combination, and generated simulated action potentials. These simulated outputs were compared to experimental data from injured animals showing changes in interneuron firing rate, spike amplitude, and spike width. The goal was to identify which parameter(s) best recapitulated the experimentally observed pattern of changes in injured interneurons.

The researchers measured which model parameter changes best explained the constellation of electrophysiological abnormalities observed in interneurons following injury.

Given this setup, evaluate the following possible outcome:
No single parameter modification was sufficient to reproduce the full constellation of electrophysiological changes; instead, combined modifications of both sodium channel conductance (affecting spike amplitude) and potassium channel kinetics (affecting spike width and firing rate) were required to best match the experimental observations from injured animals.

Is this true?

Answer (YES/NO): NO